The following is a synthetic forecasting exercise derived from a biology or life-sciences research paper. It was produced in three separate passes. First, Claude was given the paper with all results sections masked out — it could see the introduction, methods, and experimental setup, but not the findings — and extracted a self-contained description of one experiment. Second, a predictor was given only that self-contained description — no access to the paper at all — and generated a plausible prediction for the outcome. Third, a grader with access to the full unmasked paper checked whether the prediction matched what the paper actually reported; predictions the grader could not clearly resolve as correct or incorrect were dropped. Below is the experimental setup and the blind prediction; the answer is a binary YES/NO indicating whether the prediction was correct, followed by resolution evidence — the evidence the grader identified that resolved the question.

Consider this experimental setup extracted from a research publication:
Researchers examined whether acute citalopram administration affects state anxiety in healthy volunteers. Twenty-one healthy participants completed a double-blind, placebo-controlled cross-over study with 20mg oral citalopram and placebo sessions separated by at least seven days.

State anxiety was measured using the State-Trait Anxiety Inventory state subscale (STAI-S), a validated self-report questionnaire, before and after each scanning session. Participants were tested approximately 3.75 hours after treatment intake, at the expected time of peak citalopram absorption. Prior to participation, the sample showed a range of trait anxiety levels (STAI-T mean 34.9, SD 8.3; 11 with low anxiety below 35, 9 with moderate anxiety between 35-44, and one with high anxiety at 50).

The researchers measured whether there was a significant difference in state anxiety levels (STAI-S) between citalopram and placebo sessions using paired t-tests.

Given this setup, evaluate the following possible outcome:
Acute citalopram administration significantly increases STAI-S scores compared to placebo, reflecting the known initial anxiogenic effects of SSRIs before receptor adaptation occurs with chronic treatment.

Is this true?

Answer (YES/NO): NO